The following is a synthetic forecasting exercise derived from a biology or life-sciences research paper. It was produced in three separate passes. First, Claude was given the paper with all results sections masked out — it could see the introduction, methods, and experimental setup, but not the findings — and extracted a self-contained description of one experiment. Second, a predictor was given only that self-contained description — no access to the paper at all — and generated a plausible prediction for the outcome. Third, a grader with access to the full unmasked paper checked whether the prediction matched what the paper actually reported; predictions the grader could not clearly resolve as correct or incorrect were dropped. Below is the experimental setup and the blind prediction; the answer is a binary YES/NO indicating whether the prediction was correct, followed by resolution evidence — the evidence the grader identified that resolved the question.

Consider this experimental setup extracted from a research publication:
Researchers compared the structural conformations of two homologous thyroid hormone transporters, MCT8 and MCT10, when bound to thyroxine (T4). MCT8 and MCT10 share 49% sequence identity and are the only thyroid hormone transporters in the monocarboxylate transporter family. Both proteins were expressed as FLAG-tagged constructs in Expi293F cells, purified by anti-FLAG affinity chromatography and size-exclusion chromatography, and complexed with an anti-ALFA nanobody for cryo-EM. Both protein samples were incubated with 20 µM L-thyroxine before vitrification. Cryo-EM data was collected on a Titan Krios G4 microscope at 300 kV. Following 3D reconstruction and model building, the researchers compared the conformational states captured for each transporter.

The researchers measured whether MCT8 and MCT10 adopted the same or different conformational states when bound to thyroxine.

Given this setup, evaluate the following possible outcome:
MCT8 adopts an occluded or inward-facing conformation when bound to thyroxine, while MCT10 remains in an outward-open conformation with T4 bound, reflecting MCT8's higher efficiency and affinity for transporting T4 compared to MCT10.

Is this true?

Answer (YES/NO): NO